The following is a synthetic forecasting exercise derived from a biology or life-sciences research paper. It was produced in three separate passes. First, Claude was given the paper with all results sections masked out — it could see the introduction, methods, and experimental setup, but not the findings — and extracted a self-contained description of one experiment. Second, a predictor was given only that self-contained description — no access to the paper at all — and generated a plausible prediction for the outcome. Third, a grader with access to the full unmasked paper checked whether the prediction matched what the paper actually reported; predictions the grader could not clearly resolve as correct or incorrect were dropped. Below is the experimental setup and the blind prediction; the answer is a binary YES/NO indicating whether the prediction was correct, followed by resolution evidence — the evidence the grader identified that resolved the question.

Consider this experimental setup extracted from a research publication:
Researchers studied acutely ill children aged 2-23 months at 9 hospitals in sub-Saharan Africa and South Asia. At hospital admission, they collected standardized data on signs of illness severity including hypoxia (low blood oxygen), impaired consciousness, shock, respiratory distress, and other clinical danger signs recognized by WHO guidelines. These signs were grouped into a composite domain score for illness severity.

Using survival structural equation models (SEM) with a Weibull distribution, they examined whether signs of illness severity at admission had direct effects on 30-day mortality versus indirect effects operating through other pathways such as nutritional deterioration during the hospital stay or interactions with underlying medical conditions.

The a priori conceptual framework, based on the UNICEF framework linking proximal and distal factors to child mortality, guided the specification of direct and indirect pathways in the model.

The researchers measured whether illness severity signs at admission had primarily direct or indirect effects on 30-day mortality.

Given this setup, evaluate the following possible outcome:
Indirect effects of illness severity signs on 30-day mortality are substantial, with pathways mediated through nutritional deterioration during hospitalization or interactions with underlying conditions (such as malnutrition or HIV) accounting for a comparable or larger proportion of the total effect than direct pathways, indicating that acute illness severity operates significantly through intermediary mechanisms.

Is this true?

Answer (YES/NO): NO